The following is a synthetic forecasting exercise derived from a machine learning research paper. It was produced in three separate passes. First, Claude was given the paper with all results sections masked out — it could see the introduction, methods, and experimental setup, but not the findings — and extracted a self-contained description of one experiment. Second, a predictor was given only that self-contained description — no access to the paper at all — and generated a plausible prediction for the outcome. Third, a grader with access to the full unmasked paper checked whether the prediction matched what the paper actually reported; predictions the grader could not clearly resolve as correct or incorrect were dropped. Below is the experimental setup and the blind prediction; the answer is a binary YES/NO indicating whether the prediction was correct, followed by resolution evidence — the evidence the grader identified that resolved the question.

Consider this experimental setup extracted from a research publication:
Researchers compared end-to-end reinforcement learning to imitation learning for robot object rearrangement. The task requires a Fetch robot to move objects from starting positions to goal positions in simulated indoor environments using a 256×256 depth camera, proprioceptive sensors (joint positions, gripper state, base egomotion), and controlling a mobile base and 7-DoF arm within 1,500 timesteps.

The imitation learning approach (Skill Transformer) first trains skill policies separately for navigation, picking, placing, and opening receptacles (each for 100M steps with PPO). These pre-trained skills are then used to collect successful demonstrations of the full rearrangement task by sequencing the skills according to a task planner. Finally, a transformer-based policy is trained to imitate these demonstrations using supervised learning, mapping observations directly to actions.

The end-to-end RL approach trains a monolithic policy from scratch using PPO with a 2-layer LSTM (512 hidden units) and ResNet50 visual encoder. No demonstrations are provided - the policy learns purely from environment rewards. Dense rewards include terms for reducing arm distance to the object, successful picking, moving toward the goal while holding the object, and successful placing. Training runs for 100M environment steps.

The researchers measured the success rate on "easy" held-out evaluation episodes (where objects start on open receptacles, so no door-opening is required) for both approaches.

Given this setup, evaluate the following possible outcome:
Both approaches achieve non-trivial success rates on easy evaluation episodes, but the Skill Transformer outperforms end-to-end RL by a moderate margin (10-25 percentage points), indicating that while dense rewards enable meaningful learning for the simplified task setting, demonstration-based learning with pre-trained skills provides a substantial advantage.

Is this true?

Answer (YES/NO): NO